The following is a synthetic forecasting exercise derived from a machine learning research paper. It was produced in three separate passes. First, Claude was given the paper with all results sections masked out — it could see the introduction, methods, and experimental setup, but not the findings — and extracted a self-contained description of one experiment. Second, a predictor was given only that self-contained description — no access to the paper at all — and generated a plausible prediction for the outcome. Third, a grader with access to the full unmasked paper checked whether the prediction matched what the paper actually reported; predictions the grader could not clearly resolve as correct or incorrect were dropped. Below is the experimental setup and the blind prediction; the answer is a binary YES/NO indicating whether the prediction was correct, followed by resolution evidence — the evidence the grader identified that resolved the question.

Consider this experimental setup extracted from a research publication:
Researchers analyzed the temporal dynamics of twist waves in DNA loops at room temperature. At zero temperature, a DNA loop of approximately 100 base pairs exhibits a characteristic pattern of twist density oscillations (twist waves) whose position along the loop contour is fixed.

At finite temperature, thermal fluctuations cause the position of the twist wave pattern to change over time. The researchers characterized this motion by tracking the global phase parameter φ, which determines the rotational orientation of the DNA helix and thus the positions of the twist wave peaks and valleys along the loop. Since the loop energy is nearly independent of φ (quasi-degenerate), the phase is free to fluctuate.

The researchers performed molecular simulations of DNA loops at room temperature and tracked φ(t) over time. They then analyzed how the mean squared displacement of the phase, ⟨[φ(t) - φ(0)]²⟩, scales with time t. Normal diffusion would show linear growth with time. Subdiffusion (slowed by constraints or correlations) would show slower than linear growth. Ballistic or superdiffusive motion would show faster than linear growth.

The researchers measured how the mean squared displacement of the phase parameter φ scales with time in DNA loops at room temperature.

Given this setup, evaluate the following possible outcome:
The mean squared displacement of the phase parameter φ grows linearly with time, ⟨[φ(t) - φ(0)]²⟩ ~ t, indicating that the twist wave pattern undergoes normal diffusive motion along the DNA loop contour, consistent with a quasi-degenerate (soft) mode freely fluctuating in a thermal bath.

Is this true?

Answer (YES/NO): YES